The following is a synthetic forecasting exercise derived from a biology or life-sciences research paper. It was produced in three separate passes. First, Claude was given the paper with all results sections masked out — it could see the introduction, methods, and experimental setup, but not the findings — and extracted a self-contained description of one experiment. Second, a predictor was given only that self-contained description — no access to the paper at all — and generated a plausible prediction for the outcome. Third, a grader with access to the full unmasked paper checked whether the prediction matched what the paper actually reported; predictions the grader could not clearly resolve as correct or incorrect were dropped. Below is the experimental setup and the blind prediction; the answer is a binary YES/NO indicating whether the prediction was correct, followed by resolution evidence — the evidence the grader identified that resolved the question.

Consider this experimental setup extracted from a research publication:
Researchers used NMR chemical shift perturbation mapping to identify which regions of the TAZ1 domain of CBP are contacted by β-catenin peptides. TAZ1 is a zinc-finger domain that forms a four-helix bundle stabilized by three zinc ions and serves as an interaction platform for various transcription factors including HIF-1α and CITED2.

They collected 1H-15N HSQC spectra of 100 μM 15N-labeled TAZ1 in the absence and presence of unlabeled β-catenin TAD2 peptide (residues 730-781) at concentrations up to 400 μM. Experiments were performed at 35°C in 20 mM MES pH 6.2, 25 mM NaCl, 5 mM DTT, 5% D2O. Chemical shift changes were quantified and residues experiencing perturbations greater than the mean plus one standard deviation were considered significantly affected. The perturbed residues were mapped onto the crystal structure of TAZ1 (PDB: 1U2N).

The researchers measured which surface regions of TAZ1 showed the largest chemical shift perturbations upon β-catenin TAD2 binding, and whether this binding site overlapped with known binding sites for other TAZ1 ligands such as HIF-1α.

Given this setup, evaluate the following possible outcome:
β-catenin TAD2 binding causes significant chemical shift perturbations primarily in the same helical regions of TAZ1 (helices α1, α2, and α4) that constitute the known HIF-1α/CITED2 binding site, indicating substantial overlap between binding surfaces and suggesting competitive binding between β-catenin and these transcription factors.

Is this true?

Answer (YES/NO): NO